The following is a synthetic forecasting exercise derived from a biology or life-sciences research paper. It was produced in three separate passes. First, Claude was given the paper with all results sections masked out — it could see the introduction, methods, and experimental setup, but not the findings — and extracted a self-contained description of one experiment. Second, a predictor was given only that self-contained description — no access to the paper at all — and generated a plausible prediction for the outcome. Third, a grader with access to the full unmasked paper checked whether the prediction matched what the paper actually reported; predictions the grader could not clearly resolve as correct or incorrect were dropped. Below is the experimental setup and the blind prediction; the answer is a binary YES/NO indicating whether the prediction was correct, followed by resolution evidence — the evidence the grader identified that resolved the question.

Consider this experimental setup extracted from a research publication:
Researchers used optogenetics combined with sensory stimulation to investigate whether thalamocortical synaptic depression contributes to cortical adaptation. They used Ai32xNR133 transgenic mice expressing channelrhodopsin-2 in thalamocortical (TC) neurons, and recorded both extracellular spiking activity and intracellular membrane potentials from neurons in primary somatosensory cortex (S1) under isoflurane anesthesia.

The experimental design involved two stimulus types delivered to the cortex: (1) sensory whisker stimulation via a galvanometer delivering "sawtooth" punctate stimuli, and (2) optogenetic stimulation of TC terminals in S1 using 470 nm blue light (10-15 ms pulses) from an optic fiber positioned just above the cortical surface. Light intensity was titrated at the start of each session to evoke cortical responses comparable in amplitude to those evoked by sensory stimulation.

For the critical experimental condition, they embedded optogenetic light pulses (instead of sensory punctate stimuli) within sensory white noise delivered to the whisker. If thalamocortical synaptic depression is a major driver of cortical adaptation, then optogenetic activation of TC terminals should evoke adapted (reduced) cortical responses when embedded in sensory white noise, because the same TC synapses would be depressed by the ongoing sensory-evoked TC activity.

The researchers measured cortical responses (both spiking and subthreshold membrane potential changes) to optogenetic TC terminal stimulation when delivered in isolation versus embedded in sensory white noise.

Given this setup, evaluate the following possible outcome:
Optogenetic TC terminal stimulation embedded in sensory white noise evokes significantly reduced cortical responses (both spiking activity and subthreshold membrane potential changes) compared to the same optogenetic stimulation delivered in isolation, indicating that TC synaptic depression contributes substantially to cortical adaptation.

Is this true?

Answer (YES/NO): NO